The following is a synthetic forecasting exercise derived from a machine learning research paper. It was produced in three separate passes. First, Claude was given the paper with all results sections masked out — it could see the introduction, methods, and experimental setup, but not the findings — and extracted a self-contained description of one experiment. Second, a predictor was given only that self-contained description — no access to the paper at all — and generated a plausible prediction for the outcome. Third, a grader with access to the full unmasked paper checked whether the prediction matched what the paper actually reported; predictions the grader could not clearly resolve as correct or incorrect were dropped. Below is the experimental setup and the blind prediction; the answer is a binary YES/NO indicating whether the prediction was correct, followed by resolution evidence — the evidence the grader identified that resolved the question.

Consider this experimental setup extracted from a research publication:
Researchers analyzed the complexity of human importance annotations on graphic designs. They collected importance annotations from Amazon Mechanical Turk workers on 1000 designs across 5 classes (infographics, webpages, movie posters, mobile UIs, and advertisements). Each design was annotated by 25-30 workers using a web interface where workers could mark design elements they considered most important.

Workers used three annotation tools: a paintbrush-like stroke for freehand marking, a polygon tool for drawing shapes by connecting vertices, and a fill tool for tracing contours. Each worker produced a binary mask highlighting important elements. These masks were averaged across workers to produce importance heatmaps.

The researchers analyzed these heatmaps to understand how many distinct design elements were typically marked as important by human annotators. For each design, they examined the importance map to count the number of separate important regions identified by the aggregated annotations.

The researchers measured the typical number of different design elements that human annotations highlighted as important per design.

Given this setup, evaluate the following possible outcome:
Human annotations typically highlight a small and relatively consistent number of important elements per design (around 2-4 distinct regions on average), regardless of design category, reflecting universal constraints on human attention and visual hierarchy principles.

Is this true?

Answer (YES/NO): NO